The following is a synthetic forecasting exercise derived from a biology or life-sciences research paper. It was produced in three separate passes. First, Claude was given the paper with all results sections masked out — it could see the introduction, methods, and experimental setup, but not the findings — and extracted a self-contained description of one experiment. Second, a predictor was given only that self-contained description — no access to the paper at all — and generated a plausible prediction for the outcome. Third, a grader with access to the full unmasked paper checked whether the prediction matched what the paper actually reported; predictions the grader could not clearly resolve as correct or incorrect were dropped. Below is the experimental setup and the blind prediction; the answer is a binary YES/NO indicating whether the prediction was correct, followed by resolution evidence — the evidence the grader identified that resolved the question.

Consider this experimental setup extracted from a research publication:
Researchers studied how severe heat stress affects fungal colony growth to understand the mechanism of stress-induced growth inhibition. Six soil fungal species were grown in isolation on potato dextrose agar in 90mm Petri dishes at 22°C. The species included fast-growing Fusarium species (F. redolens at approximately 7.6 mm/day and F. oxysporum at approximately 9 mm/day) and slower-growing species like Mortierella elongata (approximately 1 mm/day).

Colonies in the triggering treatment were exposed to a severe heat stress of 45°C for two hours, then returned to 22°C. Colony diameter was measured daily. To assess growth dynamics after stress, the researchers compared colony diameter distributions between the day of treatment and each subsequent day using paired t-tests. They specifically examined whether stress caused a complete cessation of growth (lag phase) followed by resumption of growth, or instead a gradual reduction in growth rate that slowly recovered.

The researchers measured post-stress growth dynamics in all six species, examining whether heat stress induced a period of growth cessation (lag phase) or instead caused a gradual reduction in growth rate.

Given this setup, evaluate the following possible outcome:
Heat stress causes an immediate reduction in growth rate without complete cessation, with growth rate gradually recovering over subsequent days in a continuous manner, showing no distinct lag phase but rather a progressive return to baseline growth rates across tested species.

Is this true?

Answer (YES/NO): NO